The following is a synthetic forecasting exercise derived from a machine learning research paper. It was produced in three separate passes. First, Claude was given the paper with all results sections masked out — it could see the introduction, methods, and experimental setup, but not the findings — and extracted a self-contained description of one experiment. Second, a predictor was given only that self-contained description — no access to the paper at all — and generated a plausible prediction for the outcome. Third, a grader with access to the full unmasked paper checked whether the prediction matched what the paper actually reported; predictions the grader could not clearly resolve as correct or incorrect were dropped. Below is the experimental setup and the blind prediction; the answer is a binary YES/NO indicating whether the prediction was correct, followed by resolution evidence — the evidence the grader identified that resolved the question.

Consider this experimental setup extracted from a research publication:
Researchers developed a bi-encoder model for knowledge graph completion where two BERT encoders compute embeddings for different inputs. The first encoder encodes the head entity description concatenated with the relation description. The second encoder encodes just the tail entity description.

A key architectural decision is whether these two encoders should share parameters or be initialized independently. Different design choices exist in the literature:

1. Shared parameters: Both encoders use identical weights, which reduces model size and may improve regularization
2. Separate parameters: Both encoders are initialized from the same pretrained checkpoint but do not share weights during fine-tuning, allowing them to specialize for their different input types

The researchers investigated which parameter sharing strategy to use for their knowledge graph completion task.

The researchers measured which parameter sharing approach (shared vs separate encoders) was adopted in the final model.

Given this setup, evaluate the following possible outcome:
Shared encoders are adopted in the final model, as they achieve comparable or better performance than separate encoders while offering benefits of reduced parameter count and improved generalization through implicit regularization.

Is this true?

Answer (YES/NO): NO